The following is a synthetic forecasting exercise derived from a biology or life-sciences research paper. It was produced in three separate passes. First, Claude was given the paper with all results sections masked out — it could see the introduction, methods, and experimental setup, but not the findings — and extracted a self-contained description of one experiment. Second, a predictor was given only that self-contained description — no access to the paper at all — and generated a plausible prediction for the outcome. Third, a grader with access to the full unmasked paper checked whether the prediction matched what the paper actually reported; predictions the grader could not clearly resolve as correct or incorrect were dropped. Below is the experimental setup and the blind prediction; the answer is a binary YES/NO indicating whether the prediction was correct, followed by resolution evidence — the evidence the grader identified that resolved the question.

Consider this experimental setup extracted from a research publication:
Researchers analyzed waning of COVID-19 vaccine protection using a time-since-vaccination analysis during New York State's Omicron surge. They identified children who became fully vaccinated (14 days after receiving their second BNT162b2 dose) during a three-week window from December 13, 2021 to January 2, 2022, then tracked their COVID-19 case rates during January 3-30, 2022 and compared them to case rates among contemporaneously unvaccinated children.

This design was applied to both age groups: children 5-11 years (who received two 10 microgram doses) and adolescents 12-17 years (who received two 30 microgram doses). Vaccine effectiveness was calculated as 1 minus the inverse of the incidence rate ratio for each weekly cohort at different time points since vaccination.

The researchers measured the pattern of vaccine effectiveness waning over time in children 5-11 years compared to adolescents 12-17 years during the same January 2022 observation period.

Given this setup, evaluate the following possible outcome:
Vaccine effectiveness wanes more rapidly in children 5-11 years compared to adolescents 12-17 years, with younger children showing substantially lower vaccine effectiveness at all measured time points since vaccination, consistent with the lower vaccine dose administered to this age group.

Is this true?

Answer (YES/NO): YES